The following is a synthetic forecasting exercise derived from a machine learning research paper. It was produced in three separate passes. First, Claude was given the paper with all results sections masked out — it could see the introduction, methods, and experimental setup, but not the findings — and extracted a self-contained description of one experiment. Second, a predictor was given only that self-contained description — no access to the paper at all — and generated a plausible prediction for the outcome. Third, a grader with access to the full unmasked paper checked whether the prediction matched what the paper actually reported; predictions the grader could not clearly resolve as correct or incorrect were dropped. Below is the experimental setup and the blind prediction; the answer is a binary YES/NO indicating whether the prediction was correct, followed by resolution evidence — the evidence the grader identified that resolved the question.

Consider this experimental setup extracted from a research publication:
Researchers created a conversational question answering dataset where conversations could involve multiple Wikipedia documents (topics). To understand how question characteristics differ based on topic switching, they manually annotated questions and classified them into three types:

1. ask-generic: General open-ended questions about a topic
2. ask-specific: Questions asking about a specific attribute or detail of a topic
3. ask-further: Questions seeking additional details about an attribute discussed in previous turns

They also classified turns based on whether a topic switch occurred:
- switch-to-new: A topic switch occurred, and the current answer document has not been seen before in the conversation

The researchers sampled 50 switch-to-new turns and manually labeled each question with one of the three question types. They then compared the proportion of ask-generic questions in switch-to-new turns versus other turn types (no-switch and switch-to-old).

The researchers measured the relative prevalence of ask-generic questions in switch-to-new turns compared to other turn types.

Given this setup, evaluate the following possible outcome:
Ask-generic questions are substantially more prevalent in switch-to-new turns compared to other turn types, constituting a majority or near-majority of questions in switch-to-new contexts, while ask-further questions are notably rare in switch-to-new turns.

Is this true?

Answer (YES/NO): NO